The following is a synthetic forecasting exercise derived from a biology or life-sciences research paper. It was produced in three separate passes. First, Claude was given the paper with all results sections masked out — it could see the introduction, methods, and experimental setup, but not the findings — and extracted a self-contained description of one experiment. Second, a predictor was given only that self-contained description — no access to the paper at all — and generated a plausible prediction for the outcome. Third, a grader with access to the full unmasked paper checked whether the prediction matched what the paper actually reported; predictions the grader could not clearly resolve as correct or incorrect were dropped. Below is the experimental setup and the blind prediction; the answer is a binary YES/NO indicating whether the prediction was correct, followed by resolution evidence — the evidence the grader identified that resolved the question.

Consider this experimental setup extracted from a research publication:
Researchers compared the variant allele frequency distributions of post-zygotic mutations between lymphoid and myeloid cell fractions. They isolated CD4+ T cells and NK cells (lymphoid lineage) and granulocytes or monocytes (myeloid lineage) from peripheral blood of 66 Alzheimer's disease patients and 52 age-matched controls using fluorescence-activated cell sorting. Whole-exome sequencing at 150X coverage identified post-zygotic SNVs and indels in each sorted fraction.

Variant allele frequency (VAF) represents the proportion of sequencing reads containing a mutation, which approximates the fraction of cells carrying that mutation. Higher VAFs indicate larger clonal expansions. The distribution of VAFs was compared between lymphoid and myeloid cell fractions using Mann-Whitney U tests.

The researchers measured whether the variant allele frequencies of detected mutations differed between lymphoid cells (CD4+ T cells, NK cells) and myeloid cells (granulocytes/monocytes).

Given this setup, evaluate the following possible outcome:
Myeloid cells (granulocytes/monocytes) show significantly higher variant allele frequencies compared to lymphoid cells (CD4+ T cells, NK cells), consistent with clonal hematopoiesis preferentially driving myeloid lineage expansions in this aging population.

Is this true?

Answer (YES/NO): NO